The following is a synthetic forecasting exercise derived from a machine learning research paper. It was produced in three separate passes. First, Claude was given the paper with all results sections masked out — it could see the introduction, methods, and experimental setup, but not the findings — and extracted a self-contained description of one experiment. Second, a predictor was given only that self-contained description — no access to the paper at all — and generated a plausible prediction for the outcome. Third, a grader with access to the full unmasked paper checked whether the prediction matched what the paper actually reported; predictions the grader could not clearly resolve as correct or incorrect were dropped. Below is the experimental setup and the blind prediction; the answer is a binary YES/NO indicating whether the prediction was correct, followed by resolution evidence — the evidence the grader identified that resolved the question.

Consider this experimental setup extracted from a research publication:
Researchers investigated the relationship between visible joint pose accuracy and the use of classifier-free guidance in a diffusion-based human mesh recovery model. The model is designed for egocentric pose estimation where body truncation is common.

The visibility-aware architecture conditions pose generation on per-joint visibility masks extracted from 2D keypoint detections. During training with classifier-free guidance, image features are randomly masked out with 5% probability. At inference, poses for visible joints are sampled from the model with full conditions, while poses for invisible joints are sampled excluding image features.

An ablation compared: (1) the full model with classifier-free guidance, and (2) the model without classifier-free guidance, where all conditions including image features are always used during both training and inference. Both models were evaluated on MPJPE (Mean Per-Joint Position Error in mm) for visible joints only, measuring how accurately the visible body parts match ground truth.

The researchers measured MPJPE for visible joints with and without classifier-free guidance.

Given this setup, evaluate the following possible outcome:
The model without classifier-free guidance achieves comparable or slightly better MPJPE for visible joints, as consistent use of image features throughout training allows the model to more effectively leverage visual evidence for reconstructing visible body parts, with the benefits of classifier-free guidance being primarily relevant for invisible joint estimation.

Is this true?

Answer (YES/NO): YES